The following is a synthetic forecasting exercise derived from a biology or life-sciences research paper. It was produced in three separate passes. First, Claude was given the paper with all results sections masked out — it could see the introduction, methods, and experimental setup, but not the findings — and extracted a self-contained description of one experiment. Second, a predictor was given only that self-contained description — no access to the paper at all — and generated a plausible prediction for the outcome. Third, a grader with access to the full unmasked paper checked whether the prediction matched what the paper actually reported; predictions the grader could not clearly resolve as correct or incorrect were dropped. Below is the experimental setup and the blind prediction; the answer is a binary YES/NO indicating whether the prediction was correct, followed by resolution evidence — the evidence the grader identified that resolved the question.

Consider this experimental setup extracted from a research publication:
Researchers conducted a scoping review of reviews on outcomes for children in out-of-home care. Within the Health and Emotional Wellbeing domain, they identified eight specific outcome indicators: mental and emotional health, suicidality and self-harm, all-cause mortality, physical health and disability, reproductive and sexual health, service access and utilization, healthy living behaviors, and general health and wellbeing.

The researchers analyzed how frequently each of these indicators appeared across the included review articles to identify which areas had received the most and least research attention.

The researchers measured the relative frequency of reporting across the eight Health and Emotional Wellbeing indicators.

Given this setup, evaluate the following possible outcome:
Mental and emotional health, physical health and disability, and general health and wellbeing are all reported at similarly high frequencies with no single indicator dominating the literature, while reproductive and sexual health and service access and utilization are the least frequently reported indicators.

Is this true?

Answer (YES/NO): NO